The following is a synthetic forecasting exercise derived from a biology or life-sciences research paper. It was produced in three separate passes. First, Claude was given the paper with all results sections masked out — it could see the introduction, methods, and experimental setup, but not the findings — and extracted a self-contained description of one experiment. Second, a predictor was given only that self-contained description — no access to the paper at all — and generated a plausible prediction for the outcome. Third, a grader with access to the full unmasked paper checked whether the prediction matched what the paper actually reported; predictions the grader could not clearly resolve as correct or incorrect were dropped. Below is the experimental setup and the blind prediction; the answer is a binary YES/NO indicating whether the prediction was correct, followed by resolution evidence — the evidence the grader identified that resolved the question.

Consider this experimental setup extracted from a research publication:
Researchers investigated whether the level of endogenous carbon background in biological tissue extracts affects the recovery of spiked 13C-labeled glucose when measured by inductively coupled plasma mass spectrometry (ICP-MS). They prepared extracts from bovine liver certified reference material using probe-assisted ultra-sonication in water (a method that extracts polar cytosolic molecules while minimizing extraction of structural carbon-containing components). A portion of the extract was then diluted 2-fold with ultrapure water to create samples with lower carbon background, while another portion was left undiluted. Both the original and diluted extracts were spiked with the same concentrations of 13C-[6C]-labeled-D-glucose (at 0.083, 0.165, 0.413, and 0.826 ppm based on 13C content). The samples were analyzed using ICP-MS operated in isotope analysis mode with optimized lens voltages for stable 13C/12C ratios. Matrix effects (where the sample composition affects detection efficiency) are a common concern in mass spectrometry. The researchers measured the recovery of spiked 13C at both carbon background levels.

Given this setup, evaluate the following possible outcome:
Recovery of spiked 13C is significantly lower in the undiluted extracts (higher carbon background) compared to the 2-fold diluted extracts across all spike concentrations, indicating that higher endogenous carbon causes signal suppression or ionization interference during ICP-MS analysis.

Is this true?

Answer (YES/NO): NO